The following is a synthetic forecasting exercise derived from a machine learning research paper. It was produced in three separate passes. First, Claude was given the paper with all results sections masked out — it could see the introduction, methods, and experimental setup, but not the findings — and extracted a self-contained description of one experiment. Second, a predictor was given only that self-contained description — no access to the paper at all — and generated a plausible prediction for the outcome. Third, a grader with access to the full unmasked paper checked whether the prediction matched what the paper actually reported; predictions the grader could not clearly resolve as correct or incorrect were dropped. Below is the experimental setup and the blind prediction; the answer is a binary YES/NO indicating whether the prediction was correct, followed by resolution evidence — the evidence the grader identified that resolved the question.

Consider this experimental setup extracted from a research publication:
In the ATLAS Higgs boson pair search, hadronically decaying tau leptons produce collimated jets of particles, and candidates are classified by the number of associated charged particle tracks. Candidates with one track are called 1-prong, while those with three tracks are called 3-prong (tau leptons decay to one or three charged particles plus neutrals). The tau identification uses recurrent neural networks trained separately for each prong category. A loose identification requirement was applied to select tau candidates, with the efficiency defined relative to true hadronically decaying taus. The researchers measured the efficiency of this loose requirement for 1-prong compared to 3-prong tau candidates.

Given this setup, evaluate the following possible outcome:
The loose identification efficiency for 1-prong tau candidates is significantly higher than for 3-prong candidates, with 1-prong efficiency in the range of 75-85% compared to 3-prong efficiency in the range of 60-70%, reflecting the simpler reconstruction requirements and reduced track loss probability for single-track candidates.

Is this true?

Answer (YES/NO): NO